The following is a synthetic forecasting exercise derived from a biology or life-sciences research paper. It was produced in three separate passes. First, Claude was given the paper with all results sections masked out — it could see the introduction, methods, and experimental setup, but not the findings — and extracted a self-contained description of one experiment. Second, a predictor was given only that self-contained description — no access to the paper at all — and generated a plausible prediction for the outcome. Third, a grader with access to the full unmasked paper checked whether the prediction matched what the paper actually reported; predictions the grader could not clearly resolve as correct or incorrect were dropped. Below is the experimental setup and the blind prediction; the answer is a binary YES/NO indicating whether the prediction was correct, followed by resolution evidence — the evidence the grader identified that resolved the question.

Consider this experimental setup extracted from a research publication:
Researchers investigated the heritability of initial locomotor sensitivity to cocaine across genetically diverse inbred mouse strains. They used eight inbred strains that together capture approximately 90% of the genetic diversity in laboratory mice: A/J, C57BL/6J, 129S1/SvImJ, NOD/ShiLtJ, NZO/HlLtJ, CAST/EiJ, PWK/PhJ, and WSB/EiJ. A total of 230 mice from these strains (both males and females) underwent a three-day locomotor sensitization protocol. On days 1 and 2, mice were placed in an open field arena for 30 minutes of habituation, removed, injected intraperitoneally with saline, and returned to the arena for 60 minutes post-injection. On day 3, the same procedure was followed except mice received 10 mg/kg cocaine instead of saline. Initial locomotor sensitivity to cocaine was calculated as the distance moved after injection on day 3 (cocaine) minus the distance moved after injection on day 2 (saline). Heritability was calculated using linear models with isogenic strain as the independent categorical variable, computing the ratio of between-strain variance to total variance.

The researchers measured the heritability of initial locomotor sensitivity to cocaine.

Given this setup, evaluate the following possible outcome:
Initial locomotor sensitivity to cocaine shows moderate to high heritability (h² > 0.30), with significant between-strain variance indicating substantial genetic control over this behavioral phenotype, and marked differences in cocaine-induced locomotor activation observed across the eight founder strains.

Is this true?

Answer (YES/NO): YES